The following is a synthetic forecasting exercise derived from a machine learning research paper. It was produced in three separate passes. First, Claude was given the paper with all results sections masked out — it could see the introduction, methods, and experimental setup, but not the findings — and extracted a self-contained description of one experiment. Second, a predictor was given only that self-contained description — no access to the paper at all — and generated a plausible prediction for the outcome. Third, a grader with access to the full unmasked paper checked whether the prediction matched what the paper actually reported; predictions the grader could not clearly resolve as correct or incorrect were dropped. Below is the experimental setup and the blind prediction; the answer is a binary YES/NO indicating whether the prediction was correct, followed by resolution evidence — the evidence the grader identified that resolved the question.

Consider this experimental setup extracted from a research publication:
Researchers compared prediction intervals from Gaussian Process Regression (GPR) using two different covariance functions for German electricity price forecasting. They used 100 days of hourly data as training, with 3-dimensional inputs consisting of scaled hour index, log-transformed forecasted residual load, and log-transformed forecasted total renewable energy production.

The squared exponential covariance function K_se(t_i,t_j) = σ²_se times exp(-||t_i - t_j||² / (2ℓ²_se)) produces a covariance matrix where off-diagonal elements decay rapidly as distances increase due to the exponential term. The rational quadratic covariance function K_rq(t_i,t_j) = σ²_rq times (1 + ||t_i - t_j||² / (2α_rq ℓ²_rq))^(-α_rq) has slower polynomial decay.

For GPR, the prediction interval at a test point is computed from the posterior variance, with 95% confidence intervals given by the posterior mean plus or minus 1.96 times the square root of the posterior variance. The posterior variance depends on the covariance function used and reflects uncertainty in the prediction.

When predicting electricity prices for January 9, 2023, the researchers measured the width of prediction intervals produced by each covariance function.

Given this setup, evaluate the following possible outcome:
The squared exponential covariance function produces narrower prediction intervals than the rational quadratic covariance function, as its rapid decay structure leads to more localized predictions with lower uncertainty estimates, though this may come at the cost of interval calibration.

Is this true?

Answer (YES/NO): NO